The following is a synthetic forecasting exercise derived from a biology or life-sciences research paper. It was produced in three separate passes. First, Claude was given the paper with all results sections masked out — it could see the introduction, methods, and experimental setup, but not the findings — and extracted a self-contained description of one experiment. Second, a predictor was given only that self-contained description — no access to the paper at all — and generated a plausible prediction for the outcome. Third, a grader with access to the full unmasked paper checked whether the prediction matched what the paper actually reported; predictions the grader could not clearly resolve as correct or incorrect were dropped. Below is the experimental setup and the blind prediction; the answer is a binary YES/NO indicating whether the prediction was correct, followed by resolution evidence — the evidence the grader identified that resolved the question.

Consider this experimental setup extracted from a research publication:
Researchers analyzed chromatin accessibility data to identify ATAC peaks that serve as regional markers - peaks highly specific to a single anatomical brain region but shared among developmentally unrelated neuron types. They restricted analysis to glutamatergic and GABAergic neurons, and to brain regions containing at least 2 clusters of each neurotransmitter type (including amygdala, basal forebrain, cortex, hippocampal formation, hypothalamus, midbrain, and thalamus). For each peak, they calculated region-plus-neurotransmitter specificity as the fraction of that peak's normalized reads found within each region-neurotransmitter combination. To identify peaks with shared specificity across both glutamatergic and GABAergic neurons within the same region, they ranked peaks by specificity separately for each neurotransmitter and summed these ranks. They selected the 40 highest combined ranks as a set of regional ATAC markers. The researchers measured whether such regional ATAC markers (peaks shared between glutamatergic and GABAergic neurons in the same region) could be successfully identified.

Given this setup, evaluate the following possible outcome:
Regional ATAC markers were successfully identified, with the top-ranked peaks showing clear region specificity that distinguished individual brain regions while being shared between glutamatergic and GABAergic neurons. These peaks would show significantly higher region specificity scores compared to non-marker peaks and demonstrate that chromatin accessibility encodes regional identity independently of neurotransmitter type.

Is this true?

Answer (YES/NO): NO